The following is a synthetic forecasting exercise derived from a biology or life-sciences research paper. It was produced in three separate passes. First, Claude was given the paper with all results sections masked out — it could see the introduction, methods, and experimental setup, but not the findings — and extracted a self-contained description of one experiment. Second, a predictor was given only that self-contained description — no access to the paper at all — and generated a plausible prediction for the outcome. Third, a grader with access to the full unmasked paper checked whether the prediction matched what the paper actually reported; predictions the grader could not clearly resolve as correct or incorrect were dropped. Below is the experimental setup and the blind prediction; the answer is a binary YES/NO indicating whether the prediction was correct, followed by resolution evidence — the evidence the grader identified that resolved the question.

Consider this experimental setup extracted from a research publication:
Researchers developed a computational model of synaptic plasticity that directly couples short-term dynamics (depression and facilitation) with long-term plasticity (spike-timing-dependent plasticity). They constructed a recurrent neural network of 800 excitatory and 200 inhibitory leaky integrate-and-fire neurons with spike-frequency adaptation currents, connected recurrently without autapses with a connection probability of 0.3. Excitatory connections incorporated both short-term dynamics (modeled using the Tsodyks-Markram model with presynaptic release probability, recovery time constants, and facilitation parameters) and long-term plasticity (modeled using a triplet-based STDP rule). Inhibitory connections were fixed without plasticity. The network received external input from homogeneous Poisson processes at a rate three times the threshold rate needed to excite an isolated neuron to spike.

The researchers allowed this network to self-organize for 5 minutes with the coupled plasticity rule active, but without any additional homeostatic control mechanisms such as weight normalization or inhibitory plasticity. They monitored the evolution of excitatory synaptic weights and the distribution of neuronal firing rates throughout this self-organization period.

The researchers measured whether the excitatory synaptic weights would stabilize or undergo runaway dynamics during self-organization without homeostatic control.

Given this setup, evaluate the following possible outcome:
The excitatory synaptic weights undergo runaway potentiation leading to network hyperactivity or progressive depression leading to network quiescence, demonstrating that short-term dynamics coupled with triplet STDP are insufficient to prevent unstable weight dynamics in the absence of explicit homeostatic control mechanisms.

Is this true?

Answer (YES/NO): NO